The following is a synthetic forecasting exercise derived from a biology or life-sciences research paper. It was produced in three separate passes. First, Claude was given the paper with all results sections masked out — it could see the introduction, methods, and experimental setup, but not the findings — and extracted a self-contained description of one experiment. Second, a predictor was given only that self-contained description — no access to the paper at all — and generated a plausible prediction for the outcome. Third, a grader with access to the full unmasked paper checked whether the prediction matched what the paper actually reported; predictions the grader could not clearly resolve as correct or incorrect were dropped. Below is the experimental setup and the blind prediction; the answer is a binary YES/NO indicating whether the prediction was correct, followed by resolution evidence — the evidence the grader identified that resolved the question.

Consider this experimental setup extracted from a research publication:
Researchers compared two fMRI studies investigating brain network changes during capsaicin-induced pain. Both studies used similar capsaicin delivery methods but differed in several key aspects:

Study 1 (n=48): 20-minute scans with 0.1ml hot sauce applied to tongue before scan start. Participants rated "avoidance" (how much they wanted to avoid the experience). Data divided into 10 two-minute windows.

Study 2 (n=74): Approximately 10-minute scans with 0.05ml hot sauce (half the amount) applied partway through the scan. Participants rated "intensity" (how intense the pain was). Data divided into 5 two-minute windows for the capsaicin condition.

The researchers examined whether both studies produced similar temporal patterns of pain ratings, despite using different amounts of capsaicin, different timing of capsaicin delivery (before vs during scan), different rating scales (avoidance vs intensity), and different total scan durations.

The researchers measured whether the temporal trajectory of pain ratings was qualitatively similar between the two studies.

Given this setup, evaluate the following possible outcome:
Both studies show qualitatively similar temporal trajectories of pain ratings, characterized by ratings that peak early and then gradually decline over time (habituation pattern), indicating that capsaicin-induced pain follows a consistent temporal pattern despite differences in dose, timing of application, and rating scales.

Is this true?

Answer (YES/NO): YES